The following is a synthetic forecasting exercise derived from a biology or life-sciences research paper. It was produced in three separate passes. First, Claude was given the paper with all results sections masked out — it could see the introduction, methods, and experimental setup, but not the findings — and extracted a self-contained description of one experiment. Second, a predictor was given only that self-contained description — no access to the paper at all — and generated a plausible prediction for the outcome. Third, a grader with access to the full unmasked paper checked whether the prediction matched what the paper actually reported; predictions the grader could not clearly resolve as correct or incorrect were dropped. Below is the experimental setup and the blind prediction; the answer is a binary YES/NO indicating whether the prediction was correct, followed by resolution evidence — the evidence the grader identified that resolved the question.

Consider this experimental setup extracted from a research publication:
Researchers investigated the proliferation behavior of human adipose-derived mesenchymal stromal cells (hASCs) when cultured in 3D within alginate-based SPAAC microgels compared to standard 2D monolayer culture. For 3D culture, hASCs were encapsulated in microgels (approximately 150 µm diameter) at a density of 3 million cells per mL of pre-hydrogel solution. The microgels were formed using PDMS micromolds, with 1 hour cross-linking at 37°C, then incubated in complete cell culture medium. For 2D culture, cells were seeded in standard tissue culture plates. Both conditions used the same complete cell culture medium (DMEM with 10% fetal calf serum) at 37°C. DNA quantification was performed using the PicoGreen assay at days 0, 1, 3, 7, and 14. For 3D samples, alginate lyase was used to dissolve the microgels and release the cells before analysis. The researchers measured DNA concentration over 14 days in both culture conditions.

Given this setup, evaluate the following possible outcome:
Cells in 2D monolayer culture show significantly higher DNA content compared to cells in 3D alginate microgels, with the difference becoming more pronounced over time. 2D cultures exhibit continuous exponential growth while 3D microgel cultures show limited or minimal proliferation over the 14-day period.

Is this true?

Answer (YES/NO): YES